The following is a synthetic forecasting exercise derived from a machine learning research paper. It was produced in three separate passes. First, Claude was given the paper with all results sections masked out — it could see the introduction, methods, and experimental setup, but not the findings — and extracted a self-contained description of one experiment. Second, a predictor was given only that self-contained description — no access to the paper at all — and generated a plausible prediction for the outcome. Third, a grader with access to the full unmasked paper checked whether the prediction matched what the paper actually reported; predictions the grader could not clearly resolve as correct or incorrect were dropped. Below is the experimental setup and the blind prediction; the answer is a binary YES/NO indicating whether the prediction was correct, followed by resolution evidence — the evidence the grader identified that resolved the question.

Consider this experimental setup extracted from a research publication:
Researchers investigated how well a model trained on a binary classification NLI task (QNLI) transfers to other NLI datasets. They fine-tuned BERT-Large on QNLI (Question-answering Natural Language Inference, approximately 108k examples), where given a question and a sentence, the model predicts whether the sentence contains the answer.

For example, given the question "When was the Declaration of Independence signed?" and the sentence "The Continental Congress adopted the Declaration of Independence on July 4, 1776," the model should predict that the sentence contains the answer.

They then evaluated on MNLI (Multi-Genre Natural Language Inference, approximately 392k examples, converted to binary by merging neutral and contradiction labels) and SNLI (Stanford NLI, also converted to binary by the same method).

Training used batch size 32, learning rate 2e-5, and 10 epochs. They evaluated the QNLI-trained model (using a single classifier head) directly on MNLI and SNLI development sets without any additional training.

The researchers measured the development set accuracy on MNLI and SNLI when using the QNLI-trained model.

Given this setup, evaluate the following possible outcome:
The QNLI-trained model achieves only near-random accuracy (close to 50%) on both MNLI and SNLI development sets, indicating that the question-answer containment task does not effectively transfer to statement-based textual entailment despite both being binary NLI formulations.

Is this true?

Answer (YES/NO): NO